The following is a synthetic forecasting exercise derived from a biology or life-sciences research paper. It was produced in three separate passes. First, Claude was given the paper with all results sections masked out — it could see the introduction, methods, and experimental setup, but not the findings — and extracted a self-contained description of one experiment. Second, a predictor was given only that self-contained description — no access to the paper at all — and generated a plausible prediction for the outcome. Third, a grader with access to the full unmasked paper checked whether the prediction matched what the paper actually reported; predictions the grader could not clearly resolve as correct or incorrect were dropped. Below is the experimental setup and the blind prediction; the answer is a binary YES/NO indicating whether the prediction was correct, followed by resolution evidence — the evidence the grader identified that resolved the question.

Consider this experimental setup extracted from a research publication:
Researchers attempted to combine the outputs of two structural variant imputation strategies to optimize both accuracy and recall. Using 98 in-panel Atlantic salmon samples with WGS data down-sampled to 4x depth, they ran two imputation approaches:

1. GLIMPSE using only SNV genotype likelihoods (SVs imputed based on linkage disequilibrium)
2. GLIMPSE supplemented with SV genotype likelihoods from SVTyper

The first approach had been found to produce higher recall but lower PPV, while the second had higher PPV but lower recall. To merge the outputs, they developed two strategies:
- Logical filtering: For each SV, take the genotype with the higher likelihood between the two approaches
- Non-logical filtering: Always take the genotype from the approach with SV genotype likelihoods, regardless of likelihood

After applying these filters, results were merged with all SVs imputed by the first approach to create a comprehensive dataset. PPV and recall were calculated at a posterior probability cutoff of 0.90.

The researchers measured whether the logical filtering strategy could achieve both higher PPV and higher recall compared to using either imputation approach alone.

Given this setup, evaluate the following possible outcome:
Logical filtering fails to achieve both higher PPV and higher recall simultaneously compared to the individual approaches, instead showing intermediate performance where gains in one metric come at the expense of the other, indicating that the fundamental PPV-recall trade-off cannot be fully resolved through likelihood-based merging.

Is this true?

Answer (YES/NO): NO